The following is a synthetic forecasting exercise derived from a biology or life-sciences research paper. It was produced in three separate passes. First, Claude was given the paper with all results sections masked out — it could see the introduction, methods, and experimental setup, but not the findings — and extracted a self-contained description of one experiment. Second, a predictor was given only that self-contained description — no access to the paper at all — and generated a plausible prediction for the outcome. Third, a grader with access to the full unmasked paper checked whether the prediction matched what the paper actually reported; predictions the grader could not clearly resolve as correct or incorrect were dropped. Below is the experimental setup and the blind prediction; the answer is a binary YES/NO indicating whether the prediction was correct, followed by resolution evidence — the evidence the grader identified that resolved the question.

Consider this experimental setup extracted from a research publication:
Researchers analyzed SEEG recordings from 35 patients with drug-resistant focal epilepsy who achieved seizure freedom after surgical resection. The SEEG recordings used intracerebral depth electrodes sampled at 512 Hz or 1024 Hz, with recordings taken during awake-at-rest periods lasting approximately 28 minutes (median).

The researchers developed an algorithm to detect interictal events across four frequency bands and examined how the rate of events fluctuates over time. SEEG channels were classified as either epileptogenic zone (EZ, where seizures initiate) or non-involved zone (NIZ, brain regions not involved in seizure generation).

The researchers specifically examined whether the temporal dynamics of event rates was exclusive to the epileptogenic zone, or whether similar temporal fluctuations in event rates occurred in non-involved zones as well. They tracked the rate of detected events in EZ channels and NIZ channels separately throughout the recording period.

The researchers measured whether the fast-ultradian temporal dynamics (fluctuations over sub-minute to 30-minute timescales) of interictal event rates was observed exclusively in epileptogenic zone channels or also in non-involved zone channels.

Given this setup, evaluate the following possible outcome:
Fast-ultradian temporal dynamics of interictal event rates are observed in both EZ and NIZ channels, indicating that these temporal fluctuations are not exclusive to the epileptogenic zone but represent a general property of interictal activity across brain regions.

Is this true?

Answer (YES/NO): YES